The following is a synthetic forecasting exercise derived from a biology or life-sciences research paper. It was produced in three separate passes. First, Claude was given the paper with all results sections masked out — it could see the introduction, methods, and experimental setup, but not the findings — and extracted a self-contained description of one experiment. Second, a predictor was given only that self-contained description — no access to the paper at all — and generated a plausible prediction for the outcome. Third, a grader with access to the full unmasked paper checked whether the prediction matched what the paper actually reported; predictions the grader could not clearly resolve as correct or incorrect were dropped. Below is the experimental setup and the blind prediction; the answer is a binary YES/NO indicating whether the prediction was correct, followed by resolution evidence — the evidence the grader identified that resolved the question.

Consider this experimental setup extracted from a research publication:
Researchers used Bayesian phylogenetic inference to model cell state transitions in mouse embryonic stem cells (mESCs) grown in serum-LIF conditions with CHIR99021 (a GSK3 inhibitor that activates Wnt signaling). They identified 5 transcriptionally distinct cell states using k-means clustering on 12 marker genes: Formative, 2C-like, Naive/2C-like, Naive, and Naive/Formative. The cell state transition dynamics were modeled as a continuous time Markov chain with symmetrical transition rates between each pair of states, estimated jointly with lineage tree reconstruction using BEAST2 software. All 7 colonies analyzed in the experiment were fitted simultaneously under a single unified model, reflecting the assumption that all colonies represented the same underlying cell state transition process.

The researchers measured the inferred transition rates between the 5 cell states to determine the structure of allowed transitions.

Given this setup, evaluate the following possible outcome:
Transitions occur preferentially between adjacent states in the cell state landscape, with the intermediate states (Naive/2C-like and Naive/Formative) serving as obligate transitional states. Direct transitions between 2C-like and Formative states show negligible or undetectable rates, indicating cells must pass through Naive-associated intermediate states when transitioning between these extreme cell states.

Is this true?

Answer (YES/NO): YES